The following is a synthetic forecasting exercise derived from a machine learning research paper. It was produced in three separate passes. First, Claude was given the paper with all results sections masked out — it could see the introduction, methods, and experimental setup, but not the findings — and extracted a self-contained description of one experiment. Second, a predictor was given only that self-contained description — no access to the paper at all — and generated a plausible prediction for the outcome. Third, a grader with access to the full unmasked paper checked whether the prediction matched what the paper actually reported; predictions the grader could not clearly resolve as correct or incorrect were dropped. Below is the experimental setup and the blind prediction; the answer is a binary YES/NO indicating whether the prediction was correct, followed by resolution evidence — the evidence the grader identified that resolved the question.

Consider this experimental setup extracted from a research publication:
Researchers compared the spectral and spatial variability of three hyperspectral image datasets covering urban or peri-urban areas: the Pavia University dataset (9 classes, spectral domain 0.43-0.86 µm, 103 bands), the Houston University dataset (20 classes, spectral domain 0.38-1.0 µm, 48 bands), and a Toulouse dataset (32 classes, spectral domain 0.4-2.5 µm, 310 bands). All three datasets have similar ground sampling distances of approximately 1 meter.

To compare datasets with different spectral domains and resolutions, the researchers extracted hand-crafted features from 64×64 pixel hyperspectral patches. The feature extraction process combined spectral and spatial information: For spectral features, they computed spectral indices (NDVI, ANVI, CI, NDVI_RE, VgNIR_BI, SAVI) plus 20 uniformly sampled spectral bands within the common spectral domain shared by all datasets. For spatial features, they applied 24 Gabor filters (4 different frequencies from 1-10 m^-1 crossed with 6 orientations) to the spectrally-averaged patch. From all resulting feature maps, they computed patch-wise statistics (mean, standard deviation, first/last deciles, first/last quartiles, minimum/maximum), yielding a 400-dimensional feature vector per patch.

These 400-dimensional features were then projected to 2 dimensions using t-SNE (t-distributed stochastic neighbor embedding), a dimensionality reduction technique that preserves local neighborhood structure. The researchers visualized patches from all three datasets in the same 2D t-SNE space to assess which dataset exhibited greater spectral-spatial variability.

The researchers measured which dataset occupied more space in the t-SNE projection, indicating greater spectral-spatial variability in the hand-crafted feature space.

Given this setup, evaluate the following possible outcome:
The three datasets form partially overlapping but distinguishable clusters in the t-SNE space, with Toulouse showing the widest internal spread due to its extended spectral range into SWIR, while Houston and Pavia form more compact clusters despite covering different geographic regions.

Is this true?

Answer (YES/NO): NO